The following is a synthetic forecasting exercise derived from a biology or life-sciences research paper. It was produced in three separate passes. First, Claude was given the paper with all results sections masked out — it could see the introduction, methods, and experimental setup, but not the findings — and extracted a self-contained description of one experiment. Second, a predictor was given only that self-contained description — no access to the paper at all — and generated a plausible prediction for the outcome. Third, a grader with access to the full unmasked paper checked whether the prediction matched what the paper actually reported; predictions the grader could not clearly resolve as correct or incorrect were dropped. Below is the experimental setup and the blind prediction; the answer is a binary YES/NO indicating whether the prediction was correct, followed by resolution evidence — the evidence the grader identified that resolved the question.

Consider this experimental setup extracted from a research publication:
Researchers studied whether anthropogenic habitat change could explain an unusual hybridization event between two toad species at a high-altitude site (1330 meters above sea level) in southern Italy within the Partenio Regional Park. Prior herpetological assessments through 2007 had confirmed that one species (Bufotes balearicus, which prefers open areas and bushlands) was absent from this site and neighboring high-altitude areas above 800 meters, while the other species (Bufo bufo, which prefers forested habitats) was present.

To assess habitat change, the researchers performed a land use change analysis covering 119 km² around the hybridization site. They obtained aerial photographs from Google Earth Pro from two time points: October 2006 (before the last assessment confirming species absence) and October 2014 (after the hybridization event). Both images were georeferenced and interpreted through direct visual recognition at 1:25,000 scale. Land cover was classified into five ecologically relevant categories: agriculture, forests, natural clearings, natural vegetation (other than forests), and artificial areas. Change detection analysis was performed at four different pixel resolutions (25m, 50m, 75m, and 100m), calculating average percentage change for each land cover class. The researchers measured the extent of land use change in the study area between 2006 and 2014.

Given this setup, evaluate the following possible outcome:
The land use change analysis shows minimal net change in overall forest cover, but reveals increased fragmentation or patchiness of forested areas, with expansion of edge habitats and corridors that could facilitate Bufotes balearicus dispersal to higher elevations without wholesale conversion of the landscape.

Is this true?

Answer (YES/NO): NO